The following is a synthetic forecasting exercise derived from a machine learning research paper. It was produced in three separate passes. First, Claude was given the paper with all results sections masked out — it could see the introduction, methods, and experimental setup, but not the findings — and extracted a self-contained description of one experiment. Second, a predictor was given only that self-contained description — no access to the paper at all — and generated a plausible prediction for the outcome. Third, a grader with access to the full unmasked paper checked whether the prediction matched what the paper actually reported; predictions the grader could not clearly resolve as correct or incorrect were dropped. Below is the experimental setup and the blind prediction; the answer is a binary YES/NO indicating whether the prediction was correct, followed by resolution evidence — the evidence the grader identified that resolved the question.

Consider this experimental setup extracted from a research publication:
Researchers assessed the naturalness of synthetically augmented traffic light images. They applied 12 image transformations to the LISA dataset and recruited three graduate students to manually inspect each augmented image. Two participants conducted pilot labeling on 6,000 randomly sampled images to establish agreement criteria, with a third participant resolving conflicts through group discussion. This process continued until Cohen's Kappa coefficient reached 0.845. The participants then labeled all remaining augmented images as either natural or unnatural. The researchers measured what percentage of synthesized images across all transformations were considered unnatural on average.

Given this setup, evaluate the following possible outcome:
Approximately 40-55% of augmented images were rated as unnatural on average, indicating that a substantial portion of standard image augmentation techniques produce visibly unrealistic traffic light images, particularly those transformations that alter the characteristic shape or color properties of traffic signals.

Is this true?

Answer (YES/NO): NO